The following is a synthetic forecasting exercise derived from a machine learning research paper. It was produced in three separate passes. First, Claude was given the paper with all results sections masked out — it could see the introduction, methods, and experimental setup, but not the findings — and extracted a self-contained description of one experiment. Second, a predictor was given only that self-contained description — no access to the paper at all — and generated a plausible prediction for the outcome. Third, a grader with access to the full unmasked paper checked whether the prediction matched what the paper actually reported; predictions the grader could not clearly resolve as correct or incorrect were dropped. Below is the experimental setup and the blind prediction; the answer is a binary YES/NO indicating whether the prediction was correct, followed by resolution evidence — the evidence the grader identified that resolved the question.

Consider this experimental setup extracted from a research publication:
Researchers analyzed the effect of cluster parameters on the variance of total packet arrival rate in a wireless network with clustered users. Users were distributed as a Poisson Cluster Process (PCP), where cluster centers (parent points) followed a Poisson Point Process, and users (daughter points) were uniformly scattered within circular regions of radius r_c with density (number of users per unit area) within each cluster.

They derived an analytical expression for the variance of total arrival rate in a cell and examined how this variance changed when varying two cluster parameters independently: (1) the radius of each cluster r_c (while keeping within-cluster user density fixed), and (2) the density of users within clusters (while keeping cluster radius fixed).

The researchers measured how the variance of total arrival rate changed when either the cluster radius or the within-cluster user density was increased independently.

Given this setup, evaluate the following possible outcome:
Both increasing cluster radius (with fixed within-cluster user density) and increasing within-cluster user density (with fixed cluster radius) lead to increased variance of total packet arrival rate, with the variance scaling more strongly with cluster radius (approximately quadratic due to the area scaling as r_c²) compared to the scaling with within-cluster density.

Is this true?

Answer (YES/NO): YES